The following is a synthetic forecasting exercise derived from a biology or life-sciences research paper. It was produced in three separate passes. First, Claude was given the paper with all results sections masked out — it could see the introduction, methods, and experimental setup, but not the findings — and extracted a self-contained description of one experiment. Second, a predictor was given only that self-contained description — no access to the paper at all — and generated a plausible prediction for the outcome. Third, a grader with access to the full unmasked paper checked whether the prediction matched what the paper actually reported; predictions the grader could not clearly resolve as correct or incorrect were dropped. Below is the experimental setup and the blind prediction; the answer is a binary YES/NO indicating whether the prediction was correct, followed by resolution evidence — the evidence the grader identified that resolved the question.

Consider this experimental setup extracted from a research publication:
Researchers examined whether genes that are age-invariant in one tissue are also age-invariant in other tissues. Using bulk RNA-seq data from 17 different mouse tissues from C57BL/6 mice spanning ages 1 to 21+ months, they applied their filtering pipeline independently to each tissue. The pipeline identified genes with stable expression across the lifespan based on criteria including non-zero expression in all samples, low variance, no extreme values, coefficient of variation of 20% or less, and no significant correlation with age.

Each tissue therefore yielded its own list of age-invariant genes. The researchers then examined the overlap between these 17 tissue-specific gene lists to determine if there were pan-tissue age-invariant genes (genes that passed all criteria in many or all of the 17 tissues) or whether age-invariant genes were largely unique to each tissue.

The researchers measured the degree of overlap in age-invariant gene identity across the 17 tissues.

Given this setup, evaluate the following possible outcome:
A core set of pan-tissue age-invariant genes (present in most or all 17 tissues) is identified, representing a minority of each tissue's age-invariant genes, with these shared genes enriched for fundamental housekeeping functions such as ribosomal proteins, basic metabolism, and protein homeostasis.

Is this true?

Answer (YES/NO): NO